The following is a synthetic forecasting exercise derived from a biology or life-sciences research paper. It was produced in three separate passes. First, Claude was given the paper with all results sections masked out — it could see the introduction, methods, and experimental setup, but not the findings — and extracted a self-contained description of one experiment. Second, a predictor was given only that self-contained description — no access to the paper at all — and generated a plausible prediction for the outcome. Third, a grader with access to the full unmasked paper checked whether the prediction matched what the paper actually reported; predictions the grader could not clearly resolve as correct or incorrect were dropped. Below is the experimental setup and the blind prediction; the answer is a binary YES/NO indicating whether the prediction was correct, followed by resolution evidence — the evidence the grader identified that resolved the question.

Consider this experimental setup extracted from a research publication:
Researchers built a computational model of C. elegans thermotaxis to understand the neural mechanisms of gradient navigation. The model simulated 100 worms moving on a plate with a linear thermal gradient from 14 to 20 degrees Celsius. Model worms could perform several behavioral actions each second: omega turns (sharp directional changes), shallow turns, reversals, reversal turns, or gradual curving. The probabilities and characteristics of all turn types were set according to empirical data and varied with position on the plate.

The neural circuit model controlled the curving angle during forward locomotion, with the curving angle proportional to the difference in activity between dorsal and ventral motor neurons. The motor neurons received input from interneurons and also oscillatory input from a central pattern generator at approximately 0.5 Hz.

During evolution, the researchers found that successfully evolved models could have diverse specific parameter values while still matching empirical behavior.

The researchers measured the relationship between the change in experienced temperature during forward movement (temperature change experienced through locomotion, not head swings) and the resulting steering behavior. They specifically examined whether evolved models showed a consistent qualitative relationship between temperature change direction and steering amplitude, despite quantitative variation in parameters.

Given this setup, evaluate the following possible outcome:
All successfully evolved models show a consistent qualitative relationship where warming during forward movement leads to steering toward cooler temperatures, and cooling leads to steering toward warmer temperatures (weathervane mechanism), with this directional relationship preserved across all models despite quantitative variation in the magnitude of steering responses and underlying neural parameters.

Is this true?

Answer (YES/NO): NO